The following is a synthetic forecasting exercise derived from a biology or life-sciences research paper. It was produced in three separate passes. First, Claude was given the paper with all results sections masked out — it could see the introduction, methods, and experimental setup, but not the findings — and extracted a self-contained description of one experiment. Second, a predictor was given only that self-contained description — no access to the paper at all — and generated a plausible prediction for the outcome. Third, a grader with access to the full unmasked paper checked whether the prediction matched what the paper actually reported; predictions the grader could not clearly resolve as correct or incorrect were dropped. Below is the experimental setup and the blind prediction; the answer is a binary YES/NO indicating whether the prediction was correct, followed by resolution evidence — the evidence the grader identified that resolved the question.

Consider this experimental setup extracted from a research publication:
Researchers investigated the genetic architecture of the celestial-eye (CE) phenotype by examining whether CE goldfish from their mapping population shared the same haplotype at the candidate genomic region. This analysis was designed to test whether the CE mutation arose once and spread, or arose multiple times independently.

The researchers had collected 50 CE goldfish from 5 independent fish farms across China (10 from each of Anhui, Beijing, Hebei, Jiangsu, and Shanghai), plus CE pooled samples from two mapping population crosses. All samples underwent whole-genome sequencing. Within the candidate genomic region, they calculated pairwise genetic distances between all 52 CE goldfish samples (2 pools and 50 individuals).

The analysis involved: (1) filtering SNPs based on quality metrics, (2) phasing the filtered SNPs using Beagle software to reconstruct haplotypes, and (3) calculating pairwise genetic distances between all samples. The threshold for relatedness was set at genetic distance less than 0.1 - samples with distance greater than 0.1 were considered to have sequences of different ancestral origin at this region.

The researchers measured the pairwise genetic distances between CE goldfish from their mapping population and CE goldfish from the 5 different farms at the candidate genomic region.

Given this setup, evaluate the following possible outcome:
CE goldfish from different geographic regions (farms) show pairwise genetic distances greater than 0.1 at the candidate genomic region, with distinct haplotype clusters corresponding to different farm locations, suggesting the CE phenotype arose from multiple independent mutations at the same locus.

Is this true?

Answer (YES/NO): NO